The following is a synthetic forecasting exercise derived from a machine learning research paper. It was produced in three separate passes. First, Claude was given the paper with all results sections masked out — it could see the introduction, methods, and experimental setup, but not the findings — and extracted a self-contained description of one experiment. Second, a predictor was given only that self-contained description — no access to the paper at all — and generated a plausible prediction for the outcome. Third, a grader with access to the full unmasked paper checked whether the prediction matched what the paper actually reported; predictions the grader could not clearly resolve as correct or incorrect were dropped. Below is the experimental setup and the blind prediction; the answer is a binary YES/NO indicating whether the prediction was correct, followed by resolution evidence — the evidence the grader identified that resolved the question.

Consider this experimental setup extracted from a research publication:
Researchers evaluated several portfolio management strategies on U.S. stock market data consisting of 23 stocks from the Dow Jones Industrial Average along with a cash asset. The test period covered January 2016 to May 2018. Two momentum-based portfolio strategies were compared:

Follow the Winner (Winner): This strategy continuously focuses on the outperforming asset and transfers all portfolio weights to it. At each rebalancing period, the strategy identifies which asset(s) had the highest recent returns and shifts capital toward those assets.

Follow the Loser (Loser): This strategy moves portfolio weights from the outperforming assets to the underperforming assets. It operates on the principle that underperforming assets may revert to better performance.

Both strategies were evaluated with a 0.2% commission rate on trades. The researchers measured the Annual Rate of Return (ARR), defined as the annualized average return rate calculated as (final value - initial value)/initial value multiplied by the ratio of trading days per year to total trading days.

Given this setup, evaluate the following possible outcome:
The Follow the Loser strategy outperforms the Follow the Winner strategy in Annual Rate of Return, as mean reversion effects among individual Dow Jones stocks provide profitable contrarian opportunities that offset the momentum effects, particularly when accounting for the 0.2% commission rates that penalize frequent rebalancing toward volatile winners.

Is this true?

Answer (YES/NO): NO